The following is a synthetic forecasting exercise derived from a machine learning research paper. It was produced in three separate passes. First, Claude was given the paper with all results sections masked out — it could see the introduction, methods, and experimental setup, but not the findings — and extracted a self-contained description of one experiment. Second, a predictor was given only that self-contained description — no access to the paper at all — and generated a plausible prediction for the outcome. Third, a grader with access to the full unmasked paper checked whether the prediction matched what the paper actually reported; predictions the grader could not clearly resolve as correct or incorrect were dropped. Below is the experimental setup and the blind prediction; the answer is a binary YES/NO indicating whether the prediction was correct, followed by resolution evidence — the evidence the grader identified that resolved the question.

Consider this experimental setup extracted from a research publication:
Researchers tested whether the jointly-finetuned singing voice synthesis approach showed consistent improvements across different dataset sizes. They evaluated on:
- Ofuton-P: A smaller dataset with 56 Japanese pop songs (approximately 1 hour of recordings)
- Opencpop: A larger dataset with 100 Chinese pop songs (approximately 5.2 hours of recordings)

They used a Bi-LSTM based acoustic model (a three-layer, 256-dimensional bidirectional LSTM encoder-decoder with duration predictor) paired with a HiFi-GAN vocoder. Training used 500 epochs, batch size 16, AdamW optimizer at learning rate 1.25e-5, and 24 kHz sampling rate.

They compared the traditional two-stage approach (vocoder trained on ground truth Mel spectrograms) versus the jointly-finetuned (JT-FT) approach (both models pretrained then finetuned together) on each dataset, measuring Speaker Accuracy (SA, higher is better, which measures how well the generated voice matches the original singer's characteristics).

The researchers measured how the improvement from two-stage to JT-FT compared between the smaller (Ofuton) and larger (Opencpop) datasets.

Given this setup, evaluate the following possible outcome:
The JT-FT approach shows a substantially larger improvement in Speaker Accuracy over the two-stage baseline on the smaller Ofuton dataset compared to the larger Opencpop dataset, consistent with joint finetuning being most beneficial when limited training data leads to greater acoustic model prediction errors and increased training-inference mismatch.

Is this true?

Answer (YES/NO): NO